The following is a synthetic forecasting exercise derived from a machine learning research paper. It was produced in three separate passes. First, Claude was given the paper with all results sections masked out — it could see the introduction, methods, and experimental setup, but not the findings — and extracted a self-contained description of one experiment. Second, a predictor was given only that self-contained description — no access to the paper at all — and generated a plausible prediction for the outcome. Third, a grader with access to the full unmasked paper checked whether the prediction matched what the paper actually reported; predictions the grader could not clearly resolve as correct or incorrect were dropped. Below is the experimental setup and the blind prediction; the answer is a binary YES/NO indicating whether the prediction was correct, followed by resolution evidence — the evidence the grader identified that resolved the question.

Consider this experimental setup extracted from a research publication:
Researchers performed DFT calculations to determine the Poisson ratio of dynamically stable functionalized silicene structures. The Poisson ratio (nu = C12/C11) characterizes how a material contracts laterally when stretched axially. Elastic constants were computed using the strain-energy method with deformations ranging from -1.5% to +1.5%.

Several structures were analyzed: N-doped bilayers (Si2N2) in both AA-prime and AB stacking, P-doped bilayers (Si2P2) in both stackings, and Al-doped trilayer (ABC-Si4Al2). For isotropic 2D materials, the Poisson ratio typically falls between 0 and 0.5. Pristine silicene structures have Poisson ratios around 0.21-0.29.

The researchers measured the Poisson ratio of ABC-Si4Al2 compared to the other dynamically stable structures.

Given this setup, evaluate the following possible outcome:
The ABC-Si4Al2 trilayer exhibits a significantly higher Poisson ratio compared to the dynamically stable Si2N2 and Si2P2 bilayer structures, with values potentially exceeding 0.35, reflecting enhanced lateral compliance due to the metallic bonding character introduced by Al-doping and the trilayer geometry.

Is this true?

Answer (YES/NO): YES